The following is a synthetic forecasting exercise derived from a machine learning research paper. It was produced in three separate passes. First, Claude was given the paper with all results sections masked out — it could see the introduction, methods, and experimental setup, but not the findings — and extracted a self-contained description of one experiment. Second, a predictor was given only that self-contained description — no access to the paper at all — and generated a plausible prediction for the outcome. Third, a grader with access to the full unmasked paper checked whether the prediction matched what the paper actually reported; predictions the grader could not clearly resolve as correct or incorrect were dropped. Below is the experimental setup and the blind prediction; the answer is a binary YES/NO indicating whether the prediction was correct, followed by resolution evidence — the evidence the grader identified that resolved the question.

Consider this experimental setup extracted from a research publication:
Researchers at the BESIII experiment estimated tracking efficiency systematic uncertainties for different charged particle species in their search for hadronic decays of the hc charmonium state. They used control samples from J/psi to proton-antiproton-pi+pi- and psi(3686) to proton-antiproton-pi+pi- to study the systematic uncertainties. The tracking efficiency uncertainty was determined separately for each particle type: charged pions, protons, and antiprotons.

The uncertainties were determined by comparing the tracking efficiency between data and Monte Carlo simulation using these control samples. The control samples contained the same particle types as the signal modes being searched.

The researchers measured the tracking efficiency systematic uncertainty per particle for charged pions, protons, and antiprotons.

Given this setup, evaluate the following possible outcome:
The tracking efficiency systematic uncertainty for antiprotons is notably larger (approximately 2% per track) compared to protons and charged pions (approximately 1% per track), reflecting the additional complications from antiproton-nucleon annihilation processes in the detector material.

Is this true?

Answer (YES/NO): NO